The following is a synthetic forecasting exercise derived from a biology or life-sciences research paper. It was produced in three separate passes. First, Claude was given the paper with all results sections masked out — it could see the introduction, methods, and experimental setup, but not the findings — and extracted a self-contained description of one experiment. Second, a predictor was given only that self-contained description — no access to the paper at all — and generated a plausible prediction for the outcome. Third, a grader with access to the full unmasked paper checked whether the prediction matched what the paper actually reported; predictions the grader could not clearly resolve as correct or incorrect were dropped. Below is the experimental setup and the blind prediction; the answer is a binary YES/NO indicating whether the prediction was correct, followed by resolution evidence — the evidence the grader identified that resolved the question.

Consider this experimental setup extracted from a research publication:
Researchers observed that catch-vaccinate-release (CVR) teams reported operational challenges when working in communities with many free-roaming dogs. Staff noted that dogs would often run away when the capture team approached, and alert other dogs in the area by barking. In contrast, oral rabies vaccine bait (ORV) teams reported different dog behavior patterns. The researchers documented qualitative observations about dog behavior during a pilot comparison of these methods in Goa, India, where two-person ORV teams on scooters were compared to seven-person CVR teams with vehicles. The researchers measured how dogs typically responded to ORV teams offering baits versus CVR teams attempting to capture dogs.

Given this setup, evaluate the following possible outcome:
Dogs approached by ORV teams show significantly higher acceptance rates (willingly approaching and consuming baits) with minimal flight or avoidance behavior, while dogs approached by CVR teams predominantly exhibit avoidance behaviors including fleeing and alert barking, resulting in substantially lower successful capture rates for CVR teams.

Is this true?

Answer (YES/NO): NO